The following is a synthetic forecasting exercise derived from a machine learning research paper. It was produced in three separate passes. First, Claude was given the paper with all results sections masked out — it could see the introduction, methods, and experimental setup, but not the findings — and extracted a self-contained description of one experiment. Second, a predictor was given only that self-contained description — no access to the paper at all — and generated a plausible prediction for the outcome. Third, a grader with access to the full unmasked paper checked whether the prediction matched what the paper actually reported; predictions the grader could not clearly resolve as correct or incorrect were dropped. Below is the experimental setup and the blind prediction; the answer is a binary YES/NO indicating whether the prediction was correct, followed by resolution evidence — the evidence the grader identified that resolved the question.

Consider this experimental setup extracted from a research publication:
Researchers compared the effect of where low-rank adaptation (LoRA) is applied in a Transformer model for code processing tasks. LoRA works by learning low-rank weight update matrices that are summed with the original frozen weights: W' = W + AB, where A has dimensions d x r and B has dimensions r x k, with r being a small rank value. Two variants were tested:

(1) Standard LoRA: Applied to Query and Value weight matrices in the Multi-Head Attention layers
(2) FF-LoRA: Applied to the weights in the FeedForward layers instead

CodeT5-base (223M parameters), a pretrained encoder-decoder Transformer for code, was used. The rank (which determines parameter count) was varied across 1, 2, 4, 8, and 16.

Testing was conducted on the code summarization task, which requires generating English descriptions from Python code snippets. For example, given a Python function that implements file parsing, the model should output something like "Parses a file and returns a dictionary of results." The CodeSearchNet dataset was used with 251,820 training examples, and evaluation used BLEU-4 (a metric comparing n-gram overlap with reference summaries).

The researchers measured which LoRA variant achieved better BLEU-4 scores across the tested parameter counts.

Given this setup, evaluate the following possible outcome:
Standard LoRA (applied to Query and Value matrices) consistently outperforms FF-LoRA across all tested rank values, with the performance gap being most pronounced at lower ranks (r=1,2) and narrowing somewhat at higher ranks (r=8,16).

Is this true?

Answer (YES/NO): NO